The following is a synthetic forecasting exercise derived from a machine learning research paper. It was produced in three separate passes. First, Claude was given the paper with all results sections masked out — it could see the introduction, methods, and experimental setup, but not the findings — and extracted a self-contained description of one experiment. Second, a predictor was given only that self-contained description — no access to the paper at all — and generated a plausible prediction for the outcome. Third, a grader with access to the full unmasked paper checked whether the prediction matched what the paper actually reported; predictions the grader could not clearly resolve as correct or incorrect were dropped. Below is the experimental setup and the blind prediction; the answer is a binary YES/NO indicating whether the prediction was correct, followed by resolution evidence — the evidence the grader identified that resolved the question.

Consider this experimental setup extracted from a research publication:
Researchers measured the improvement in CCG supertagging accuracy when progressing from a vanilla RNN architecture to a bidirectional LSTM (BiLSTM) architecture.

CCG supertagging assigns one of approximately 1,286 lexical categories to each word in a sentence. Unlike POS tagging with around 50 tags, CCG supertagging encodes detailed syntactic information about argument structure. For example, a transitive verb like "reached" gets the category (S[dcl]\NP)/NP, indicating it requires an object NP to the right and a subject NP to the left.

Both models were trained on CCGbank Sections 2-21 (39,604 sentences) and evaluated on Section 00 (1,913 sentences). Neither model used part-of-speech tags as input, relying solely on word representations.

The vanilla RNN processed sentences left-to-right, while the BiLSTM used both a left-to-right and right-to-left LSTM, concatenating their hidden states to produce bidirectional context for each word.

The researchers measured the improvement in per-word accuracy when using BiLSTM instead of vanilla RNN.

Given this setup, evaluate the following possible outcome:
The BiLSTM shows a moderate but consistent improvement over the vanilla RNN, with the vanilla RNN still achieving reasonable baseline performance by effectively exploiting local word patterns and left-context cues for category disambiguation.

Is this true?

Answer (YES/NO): YES